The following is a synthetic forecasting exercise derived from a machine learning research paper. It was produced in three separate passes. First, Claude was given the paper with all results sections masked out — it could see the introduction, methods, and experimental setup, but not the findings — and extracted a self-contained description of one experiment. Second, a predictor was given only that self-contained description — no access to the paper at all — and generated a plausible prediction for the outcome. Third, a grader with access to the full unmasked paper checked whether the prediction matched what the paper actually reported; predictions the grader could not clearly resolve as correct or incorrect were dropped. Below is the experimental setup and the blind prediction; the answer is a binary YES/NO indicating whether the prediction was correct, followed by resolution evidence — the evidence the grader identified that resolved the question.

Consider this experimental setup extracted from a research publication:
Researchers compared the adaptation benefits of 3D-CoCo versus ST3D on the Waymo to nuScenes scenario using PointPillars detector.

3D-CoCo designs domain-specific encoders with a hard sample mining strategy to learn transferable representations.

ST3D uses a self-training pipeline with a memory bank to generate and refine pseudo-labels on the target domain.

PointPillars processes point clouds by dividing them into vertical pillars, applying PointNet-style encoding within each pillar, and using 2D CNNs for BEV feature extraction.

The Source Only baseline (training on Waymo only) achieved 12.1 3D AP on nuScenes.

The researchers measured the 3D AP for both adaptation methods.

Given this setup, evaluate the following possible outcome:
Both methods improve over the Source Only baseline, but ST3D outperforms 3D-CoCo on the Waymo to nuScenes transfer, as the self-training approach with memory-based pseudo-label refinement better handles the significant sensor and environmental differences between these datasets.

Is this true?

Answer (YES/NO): NO